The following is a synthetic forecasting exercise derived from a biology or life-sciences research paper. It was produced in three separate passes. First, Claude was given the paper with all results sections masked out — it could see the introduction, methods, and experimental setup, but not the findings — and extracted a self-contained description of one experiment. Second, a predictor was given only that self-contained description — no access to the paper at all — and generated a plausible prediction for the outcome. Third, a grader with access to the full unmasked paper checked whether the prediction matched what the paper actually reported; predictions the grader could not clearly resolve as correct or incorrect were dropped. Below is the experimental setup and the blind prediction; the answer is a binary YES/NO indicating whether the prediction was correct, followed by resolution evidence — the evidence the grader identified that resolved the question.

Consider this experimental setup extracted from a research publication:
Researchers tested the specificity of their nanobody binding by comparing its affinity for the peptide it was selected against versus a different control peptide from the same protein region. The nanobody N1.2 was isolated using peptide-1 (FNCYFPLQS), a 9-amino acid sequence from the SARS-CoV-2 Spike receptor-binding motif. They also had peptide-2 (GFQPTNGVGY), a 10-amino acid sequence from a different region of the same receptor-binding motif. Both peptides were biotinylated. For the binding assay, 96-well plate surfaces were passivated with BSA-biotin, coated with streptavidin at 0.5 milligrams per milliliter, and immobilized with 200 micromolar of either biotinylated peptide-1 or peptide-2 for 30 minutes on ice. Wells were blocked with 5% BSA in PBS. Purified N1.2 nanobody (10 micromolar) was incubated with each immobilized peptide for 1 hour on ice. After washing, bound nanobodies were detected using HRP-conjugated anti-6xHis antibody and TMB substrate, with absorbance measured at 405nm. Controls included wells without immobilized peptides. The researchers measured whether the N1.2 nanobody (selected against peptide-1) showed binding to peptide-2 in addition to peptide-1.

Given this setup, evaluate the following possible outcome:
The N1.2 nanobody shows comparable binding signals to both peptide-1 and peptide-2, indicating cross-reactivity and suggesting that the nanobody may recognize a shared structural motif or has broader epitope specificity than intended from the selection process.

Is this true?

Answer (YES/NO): NO